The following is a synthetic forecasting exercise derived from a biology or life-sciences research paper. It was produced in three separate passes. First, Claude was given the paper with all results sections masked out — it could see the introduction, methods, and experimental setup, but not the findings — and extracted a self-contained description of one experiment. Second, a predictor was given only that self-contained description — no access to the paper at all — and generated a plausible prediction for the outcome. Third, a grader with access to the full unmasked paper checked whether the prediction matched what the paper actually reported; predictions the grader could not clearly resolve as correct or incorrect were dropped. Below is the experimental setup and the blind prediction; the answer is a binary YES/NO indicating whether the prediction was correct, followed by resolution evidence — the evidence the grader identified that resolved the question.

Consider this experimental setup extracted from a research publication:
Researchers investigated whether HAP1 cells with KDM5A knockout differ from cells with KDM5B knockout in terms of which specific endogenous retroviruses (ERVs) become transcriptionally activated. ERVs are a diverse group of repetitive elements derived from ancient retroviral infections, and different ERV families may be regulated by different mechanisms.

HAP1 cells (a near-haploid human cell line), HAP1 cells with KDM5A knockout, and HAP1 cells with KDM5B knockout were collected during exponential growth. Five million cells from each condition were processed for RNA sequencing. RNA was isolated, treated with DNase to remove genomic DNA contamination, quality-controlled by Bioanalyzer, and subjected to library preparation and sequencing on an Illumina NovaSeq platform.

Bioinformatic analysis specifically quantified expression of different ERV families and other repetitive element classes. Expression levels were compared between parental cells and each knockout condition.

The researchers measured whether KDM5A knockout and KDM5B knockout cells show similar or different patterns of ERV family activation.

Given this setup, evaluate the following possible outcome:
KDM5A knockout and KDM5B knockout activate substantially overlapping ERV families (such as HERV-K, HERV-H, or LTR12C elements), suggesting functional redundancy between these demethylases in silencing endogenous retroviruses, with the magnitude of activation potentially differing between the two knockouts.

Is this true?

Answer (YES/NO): YES